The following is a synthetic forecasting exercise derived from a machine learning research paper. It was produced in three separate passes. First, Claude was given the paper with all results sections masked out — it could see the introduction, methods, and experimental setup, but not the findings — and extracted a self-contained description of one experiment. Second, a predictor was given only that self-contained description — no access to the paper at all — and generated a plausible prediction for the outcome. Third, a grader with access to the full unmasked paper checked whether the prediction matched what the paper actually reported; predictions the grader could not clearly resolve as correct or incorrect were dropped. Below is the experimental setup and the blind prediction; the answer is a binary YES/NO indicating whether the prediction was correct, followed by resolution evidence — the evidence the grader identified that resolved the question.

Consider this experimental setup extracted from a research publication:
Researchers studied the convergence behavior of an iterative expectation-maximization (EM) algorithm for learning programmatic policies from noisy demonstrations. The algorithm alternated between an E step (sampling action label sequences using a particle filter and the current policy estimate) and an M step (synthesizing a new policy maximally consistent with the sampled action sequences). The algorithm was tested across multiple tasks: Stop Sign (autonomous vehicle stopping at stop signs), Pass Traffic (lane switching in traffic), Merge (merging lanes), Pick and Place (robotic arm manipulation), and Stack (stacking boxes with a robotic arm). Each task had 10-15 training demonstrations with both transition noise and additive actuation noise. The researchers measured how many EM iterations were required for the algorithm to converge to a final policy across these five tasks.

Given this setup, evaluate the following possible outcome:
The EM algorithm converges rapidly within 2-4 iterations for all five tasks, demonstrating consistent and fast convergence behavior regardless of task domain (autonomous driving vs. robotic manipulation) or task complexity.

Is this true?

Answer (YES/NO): NO